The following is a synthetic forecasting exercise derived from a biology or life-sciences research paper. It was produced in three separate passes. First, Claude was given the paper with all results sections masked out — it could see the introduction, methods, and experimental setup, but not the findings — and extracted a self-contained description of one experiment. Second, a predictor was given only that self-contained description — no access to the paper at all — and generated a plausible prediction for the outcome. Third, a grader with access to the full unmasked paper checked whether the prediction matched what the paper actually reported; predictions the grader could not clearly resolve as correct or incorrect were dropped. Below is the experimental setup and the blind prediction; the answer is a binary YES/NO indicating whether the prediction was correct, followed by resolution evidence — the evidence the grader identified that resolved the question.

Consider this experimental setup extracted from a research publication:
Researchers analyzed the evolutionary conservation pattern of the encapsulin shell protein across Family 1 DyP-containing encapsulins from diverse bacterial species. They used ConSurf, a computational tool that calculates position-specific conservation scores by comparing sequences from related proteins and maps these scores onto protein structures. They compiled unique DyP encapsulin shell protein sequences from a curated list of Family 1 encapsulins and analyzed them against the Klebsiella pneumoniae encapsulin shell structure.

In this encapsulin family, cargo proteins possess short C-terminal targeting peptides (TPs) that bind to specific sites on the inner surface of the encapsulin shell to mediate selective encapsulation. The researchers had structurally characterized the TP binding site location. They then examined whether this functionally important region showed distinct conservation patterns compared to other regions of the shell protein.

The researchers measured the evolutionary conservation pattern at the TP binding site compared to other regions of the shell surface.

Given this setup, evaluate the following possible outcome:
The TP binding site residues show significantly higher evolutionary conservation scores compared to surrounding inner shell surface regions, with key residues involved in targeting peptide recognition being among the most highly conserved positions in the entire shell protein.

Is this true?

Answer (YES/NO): NO